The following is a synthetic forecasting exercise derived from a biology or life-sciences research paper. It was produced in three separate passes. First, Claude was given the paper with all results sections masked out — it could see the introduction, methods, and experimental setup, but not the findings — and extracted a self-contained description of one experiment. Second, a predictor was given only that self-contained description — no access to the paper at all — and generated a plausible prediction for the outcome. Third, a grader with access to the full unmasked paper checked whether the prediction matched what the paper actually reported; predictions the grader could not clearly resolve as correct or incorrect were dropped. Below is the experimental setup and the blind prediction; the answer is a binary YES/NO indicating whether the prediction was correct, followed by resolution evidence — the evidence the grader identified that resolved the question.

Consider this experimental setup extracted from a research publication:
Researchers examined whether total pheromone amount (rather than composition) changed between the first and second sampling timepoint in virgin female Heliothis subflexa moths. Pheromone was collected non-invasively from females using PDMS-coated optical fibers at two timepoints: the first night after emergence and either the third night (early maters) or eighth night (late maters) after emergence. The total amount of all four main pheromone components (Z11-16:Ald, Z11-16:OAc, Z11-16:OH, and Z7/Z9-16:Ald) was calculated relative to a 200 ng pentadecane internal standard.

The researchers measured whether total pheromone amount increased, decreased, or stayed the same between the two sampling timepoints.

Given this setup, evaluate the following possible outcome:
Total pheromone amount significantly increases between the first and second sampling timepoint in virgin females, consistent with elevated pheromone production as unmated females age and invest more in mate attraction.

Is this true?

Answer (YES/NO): NO